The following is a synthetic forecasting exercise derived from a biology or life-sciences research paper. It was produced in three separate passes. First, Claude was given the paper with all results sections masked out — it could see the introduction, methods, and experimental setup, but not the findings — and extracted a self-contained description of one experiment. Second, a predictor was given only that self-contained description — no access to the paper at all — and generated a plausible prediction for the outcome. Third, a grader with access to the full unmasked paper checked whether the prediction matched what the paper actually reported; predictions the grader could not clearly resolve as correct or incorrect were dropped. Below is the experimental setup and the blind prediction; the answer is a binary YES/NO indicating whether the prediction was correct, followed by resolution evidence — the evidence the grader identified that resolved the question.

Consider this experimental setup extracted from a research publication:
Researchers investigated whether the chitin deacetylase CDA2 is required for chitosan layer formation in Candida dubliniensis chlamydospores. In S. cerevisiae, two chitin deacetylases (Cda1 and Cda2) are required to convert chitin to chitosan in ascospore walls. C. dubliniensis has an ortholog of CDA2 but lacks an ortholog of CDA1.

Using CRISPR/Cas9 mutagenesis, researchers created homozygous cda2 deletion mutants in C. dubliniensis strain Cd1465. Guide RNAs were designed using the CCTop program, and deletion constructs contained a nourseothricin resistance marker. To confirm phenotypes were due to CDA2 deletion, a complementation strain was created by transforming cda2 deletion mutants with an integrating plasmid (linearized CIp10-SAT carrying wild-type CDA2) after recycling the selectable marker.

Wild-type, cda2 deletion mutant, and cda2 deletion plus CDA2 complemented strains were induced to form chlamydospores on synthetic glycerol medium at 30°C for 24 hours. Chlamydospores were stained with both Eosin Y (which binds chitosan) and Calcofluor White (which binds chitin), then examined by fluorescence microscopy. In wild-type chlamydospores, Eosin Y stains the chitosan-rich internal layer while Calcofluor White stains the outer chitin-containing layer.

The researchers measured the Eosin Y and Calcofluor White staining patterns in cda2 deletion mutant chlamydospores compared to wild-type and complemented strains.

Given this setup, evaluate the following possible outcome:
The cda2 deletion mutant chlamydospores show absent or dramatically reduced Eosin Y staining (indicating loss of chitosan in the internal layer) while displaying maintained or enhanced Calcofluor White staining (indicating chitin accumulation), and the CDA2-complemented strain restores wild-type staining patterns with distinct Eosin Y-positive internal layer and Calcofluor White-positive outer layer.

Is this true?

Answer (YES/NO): NO